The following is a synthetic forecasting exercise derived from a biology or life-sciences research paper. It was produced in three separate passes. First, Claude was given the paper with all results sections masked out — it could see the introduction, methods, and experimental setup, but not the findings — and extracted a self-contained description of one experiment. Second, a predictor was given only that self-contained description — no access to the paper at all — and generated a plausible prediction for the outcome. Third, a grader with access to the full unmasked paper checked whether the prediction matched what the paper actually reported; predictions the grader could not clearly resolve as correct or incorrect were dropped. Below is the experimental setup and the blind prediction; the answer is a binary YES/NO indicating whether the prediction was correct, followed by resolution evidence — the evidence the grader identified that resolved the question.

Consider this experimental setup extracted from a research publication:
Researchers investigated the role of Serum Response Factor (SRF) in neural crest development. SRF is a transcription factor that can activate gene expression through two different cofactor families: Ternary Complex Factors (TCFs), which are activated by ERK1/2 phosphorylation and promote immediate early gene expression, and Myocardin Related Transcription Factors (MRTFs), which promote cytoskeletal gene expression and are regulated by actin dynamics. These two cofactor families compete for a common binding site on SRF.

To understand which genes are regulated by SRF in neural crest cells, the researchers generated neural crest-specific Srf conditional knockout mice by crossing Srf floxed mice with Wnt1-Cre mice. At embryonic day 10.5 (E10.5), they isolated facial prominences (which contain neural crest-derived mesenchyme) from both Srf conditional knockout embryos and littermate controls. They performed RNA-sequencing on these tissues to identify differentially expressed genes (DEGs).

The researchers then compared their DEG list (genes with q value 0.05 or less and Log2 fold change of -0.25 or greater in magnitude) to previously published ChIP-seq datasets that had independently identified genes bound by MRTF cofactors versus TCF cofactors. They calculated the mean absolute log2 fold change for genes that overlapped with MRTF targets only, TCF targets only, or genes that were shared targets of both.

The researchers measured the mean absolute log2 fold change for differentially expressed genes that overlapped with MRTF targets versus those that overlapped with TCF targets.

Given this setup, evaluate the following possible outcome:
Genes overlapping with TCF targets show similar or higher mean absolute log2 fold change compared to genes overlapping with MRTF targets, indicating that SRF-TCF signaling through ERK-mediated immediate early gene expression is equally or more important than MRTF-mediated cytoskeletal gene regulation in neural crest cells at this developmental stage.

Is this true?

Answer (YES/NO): NO